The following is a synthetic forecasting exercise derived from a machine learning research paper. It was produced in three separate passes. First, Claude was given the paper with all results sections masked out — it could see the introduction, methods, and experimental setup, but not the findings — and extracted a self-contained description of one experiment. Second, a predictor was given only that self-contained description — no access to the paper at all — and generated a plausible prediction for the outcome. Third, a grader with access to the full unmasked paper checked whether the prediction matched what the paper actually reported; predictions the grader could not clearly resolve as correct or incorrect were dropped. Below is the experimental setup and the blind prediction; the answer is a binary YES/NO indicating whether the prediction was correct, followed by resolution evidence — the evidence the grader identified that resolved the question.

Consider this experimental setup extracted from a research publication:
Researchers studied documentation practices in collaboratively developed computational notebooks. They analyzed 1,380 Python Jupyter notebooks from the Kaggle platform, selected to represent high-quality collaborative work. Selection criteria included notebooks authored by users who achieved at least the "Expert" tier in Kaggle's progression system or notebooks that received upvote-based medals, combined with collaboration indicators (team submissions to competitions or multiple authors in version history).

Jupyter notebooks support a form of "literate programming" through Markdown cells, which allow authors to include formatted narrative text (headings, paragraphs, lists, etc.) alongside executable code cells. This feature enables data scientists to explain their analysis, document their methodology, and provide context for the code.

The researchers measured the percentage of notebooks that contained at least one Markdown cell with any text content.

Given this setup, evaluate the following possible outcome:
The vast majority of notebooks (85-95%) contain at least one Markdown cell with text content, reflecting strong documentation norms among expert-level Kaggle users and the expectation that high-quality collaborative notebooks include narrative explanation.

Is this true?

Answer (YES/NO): NO